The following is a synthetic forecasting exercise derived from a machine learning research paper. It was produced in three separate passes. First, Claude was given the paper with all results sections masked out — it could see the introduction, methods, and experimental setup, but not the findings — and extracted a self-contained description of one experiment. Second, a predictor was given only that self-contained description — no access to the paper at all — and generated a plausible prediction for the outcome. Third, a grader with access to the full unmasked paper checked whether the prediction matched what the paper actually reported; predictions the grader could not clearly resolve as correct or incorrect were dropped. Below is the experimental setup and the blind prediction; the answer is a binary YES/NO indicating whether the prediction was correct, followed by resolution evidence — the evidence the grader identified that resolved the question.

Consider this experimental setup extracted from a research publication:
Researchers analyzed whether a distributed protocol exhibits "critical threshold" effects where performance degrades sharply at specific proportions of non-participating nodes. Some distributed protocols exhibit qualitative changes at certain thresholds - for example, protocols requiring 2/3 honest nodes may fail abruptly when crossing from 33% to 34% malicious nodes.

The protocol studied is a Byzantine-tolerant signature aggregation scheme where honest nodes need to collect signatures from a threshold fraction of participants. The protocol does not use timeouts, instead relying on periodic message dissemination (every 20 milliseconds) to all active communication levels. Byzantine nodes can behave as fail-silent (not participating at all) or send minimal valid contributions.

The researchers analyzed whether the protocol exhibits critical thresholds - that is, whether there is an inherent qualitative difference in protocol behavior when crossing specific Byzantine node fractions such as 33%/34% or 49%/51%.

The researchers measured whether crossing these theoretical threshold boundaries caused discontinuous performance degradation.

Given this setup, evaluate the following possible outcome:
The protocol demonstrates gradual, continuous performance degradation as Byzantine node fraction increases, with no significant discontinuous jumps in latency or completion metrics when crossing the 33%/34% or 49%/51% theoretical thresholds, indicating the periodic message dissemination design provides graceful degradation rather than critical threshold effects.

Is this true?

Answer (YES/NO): YES